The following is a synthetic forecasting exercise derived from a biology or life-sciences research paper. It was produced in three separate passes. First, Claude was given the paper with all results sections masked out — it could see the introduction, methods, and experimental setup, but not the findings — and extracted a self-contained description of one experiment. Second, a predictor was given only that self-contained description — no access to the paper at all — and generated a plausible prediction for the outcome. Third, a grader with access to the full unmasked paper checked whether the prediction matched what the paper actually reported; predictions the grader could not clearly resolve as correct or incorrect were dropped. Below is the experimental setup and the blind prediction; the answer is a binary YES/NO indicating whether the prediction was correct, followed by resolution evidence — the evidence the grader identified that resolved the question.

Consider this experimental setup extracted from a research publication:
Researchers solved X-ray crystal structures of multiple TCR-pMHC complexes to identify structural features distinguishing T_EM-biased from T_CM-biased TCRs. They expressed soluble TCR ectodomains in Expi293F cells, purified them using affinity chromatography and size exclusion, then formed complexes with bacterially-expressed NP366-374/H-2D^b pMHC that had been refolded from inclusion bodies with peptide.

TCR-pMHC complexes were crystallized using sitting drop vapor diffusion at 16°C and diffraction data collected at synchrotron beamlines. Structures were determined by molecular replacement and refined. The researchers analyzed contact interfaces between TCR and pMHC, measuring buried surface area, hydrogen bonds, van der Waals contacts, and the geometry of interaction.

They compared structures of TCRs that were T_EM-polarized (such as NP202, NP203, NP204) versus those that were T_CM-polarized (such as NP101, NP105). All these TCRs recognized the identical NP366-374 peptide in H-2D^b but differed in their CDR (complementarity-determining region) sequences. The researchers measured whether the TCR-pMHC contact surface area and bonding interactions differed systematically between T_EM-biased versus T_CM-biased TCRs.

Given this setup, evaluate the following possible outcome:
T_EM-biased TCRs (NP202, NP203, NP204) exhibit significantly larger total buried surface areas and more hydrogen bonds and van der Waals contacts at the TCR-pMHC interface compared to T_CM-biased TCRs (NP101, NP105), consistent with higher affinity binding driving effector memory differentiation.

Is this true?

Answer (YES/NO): NO